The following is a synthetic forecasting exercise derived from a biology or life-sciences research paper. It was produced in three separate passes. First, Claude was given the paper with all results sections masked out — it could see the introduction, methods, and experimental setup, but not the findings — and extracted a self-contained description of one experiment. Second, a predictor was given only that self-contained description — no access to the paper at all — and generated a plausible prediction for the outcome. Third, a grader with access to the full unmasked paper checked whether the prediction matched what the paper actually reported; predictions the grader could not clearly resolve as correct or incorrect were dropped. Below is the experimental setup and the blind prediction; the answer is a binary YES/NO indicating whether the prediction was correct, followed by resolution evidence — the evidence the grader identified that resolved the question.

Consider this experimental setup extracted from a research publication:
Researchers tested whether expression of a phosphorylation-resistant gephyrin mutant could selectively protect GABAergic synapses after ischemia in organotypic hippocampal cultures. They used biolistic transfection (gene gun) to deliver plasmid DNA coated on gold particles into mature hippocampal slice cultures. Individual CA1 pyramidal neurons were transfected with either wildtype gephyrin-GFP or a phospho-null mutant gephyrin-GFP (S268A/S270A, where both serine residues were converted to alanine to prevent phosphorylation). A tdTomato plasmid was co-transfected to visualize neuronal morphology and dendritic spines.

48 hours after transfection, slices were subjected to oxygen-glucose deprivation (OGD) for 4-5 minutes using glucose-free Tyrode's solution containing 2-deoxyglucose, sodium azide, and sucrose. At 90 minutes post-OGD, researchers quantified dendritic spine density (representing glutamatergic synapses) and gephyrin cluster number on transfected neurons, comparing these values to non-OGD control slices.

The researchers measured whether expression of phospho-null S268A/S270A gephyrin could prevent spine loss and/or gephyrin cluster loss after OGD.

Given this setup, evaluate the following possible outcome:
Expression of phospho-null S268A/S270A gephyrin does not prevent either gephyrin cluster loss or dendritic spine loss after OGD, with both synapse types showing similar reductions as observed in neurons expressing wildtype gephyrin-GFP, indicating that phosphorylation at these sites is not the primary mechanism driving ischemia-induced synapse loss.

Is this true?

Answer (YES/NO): NO